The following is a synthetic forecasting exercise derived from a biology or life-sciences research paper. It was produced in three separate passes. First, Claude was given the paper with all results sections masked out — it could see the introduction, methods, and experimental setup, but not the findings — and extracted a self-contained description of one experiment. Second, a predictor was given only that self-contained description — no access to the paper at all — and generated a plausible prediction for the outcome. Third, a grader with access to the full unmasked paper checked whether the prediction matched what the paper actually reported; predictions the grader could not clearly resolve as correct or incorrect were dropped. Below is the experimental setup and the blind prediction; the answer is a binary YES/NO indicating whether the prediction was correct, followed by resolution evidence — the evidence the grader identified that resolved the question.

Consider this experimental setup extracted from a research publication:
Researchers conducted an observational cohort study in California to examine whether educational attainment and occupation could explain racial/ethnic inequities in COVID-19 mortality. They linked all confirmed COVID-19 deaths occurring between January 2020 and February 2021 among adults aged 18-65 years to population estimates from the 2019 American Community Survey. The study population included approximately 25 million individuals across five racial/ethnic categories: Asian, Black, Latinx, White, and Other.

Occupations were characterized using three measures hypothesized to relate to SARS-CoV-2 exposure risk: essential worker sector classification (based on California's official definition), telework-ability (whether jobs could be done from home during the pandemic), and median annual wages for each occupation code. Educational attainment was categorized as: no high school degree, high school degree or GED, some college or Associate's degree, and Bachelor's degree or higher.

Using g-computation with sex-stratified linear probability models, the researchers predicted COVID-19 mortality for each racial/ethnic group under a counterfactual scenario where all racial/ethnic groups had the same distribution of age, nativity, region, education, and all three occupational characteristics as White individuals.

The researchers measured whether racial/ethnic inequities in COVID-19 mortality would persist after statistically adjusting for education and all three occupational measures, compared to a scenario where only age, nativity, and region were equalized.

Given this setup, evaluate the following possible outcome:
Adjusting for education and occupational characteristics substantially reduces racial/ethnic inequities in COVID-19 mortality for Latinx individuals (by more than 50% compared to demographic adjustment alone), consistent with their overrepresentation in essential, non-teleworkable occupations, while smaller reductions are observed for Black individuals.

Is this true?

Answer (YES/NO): NO